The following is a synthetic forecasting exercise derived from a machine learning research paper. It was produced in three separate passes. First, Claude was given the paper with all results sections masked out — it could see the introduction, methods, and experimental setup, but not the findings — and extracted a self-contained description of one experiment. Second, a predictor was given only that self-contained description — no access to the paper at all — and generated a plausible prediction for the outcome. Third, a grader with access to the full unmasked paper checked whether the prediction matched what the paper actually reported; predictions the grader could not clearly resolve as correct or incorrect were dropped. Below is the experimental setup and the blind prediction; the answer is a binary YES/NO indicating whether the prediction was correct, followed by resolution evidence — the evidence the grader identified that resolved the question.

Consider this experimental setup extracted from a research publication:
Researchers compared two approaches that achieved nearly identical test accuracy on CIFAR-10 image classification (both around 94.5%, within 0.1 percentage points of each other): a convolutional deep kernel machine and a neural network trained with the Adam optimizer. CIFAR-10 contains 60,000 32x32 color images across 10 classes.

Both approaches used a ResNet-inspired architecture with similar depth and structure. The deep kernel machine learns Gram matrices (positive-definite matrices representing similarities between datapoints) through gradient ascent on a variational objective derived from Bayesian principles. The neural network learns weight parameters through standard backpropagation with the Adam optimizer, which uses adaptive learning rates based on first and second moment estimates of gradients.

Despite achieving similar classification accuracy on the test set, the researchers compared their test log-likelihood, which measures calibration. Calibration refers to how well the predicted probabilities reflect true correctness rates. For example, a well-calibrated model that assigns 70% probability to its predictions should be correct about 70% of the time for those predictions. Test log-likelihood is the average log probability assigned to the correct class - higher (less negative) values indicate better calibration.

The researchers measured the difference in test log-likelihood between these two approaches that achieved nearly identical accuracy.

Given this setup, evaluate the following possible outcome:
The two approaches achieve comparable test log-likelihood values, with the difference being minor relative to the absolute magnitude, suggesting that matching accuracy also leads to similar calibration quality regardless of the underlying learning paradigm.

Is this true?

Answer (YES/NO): NO